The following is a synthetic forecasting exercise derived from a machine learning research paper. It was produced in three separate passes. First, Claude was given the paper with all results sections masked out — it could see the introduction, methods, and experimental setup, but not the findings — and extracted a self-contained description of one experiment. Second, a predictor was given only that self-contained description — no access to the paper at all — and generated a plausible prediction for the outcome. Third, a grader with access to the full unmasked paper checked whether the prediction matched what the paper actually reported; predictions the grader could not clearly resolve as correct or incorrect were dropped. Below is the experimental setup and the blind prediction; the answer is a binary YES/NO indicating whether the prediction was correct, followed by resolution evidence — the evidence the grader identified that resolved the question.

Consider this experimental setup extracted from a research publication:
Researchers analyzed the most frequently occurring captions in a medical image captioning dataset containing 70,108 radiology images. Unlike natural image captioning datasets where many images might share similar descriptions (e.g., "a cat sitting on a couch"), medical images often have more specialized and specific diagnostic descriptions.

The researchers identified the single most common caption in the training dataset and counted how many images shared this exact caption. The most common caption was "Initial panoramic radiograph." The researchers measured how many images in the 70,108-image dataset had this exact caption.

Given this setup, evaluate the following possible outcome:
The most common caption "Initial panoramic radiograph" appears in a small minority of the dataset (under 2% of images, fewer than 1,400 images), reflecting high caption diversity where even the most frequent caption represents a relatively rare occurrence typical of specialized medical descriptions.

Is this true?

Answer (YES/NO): YES